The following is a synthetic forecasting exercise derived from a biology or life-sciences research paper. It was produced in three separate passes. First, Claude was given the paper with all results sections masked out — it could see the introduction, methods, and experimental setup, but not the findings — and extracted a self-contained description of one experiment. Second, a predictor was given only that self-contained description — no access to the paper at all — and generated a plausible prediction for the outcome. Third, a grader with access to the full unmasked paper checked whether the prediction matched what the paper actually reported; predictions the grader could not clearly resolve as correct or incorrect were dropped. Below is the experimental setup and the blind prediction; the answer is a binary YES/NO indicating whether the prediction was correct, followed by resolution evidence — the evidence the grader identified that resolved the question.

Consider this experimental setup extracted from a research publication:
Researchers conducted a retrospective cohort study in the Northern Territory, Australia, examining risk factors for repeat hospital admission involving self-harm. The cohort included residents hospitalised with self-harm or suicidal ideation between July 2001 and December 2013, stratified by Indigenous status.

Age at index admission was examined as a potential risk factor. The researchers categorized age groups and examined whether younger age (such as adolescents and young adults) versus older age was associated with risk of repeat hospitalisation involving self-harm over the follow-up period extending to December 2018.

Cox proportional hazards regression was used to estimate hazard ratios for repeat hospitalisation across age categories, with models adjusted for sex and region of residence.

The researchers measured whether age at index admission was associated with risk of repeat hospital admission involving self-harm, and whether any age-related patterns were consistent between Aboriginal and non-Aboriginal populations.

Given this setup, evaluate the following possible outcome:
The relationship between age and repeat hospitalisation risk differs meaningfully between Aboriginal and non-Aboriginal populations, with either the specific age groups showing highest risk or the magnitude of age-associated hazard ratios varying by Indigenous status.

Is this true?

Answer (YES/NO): YES